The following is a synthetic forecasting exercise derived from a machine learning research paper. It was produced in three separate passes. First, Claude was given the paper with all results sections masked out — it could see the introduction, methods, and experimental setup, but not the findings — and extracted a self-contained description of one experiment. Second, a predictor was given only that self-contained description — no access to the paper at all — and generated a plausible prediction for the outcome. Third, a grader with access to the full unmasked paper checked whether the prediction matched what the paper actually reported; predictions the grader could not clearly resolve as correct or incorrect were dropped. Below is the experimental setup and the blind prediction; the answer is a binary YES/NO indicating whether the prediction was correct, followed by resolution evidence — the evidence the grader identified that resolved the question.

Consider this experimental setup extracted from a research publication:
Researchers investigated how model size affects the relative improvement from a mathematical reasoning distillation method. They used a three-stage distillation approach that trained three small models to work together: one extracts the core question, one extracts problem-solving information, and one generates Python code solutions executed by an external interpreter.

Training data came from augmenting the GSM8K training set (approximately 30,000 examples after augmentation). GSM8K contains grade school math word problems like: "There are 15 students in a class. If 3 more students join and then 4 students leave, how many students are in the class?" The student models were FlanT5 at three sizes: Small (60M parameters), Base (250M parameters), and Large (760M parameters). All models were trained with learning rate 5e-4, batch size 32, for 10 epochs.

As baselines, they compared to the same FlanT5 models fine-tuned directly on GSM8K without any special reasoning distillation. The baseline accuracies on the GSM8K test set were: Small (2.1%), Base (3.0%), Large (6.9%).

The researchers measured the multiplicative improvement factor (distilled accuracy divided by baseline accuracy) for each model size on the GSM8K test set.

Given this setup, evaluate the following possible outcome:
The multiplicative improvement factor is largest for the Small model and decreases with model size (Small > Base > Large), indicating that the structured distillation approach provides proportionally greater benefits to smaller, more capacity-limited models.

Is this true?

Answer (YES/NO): NO